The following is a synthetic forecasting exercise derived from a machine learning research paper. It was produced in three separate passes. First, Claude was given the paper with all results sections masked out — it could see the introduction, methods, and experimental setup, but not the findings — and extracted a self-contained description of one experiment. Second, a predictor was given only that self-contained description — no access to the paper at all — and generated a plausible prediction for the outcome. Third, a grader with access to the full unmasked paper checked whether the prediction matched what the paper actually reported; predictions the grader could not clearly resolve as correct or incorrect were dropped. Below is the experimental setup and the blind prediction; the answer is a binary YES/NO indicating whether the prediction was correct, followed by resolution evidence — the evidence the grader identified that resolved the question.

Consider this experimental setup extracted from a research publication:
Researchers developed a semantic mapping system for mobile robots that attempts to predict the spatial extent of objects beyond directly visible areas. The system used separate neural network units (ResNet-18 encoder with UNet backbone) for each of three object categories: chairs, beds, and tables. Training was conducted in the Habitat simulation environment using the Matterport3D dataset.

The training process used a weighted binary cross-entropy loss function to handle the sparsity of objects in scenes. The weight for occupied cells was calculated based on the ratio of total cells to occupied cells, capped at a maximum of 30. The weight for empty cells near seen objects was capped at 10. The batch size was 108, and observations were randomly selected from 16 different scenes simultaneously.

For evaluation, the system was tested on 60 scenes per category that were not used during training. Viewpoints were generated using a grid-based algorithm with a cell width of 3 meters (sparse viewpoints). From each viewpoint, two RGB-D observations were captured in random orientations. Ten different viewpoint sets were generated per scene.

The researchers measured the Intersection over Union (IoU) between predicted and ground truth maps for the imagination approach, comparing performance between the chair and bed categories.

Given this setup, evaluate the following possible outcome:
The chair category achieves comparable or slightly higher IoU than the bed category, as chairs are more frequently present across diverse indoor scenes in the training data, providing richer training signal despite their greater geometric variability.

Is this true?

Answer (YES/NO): NO